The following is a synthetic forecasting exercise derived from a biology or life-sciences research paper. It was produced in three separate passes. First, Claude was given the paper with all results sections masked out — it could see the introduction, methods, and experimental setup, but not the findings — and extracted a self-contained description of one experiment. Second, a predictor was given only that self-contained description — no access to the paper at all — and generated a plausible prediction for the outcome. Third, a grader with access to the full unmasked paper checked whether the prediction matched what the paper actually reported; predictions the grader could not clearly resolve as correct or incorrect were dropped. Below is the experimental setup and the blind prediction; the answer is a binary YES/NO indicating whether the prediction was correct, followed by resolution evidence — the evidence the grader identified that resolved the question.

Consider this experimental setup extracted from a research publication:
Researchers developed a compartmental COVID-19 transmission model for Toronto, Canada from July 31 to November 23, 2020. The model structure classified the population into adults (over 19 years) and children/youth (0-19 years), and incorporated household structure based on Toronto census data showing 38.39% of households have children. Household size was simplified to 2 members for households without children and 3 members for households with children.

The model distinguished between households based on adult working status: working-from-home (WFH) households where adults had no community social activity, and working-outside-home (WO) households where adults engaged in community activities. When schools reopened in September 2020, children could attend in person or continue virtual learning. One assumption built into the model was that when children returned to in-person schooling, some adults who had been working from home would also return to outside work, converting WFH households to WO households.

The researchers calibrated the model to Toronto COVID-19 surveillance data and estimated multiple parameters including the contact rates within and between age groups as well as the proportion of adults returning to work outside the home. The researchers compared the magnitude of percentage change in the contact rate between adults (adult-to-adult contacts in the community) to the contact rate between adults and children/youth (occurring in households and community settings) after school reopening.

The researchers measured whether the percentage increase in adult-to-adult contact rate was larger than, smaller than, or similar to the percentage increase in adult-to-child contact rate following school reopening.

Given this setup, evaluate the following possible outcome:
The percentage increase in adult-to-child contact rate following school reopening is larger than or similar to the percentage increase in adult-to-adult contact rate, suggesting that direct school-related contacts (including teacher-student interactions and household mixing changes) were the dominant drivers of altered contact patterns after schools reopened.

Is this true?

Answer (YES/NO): NO